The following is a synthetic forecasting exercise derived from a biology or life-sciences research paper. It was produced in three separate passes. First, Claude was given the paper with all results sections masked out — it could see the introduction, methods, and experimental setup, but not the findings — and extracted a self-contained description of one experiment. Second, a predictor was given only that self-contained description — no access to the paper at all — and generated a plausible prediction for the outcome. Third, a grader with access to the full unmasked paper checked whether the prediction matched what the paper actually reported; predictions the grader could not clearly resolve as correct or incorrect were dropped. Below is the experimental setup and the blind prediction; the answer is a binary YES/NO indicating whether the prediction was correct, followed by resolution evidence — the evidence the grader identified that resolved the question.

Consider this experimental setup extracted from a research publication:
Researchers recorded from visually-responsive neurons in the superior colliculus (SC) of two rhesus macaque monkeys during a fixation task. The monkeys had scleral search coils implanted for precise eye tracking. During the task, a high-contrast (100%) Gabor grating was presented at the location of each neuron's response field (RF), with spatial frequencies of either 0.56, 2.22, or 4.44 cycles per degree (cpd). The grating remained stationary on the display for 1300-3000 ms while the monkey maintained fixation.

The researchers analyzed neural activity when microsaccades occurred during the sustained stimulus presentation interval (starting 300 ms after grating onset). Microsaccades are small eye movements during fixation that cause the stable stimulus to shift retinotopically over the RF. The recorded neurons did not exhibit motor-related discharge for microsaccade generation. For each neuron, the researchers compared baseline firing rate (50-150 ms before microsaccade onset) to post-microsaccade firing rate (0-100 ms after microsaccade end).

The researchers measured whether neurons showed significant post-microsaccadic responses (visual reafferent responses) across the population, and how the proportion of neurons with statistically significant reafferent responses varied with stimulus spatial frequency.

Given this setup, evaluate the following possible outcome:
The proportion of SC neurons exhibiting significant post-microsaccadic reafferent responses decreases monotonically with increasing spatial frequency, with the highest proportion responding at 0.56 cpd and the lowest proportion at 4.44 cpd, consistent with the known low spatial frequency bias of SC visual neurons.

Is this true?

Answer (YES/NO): YES